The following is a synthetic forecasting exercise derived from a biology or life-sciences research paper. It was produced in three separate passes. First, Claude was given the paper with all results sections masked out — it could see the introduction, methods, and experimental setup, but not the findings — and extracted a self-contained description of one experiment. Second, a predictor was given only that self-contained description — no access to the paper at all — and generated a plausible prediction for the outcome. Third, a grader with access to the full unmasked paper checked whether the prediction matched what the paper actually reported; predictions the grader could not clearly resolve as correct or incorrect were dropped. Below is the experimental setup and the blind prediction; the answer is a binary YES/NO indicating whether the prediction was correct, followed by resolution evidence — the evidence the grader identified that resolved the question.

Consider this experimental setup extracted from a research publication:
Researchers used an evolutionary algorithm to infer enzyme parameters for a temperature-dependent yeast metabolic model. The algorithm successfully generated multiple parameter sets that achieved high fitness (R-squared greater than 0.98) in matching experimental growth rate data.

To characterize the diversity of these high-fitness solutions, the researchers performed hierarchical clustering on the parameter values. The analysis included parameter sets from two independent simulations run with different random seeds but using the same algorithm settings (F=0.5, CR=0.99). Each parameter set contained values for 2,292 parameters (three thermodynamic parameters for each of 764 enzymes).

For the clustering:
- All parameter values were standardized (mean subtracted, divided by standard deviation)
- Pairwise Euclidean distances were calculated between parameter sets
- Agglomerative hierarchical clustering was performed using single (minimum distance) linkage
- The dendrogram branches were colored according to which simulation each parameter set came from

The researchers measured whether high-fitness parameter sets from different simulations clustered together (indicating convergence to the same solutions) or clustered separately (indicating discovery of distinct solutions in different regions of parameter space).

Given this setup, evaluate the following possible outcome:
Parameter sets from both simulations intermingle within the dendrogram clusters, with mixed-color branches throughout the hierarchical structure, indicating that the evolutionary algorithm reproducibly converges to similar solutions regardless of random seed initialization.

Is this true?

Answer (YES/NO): NO